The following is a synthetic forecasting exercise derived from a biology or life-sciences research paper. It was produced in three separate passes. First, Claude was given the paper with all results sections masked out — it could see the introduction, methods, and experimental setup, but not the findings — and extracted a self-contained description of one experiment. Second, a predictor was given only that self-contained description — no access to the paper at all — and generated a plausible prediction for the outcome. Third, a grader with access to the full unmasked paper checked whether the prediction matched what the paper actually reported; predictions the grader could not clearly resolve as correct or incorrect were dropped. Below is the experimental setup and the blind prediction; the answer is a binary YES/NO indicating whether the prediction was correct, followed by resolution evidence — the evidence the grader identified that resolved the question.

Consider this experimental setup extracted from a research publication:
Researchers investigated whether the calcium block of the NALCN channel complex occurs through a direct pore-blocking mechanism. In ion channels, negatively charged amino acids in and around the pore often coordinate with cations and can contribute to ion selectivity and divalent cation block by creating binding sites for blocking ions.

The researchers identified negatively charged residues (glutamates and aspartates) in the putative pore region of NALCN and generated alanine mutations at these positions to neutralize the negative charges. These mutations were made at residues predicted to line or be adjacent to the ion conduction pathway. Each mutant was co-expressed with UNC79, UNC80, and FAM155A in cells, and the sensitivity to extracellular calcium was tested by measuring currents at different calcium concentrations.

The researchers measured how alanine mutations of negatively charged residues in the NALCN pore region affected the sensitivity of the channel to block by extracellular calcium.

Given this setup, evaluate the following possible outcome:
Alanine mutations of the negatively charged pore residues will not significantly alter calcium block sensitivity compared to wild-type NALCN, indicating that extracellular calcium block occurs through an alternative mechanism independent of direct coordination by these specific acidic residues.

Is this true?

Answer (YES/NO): NO